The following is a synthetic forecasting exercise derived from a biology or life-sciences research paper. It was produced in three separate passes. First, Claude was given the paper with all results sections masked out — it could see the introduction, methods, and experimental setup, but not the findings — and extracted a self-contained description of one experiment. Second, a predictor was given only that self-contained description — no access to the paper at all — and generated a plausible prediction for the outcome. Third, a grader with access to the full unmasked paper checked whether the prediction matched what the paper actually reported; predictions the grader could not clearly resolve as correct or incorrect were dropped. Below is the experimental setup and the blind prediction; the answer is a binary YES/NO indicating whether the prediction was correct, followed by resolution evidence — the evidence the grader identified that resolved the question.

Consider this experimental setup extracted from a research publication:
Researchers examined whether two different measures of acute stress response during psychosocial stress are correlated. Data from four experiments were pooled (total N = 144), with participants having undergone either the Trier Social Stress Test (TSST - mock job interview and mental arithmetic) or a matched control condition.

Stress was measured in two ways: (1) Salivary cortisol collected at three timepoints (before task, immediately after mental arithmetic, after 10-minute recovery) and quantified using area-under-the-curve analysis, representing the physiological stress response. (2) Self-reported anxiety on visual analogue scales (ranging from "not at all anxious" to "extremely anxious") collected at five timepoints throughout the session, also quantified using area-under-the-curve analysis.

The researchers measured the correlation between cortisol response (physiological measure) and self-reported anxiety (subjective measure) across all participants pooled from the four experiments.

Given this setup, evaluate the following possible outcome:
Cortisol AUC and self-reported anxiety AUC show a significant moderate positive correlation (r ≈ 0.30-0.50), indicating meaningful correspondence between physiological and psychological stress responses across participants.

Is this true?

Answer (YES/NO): NO